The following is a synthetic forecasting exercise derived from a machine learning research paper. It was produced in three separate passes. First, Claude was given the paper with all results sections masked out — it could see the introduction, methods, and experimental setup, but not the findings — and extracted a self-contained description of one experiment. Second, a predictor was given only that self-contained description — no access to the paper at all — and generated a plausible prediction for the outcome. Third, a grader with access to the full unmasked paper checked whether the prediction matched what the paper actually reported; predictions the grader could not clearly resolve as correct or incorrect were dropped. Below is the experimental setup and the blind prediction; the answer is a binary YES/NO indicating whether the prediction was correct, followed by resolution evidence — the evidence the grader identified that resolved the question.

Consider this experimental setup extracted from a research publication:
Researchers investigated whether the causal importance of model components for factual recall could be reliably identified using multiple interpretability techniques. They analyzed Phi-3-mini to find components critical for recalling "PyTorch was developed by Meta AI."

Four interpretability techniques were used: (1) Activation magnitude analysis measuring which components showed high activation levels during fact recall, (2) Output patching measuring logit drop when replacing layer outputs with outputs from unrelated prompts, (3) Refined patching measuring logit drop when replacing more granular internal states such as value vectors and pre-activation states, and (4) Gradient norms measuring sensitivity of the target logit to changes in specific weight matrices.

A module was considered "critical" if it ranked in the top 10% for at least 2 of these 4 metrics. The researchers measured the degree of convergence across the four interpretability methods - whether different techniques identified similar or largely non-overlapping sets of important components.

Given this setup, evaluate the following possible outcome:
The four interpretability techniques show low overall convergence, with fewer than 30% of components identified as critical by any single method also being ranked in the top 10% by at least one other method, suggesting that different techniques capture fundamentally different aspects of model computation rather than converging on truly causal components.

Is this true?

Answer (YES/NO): NO